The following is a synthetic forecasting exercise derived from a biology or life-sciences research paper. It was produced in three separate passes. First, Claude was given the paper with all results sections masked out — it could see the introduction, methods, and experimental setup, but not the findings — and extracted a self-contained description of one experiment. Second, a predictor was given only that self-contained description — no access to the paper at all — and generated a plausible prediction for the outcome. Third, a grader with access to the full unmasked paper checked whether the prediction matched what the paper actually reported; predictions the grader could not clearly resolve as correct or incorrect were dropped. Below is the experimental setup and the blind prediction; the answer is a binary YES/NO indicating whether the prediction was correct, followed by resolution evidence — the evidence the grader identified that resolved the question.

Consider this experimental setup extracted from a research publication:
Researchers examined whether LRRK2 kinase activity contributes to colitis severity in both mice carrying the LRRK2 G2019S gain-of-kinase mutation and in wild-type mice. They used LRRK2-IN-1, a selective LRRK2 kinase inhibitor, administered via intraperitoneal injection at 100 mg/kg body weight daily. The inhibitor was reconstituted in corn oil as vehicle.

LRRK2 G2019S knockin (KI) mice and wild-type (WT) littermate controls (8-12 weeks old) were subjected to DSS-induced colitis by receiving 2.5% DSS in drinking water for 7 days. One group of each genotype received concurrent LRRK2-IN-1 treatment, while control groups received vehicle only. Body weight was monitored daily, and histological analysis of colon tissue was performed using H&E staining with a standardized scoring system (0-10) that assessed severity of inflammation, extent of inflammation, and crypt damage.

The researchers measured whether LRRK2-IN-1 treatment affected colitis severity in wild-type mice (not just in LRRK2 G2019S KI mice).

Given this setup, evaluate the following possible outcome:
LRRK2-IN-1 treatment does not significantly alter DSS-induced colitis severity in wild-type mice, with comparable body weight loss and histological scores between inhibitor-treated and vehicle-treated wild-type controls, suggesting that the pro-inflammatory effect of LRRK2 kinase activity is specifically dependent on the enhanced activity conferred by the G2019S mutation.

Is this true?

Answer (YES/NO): NO